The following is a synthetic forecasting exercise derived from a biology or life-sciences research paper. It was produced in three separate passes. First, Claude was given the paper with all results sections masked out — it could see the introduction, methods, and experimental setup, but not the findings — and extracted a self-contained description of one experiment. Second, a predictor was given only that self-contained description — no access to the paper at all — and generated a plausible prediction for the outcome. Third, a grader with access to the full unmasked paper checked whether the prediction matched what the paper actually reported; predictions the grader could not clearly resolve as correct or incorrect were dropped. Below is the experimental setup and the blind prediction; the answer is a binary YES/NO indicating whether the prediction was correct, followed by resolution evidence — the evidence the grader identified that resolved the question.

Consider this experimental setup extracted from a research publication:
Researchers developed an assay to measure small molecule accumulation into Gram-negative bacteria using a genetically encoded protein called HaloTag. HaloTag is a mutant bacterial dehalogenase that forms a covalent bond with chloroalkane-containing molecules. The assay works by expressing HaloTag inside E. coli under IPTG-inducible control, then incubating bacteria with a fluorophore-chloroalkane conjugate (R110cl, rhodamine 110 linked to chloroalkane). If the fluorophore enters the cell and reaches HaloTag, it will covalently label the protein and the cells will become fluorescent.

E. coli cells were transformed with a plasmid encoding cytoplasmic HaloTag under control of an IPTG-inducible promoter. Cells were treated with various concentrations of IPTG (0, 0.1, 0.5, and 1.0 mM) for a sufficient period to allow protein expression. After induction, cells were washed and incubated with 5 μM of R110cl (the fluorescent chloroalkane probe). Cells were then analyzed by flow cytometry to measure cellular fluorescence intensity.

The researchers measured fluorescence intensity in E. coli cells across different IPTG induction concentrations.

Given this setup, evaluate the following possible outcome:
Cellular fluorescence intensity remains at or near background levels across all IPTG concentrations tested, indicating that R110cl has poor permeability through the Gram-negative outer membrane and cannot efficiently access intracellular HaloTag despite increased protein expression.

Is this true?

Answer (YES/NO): NO